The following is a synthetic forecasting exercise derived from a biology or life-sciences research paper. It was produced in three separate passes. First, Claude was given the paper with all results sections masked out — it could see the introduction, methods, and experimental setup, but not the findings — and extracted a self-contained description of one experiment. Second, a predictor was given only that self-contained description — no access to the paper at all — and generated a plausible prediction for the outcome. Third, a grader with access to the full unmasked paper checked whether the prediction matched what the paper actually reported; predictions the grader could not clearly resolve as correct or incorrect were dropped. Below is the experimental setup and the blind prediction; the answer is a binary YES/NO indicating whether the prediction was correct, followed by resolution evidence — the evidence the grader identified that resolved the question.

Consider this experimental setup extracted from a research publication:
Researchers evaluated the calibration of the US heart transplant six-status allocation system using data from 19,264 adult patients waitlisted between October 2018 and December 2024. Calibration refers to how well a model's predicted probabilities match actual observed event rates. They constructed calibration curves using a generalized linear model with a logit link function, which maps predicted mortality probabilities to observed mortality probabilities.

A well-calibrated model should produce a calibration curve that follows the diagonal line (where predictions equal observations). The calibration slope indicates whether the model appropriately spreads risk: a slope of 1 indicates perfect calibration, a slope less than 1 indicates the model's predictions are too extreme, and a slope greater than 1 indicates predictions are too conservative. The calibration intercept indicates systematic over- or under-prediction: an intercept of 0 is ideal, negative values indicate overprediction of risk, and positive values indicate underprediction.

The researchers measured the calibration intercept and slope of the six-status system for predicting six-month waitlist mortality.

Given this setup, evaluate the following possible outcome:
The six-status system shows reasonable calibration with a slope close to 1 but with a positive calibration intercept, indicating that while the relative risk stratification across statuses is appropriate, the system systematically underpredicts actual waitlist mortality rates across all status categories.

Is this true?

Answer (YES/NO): NO